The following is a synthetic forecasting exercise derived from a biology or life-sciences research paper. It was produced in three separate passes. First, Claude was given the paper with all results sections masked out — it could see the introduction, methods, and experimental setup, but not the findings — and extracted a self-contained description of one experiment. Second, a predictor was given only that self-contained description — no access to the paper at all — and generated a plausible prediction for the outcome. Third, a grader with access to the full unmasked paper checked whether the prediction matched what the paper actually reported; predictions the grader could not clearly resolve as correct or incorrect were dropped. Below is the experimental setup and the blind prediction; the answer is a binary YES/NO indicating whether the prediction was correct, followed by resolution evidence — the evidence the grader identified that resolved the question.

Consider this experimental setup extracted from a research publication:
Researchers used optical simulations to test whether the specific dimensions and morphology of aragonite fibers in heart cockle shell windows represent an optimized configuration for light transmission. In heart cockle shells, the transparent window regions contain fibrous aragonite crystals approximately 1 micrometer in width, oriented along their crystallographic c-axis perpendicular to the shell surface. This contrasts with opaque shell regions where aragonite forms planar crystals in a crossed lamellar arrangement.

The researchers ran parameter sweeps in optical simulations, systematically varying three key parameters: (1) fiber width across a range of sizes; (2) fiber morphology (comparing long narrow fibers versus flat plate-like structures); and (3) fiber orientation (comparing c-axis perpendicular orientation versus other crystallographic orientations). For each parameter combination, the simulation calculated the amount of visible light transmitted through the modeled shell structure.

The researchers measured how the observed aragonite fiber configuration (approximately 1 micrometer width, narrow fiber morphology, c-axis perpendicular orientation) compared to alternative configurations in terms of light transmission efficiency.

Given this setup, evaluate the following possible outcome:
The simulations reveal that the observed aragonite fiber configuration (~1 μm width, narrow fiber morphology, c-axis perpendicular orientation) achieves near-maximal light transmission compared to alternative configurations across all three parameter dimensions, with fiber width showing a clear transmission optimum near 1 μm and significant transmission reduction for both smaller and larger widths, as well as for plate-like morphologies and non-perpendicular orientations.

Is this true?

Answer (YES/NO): NO